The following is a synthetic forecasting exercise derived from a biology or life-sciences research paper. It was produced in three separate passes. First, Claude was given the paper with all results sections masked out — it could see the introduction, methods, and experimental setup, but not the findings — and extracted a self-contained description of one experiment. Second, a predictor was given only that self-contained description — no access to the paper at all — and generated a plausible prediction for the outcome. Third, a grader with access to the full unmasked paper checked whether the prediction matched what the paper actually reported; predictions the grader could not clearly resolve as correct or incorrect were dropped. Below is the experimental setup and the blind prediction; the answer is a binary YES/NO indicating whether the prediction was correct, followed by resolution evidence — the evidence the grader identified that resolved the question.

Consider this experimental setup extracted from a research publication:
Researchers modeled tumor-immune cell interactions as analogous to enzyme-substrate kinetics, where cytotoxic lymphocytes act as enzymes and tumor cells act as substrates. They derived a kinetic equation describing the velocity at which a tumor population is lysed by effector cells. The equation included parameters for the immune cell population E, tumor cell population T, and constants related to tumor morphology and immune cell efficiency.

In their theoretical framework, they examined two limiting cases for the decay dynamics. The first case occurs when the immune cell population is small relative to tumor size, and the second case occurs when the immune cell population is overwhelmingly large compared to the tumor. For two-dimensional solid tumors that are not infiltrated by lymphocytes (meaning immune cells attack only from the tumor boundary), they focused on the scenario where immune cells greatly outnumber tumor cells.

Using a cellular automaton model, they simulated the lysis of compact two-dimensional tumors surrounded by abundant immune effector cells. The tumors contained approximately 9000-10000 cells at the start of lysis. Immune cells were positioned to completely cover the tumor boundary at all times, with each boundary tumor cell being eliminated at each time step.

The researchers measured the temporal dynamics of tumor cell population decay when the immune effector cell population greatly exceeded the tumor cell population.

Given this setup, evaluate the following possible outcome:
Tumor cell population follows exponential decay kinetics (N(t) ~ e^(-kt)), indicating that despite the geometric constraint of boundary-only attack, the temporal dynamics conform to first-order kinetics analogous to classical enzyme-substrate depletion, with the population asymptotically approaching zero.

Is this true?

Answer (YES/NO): NO